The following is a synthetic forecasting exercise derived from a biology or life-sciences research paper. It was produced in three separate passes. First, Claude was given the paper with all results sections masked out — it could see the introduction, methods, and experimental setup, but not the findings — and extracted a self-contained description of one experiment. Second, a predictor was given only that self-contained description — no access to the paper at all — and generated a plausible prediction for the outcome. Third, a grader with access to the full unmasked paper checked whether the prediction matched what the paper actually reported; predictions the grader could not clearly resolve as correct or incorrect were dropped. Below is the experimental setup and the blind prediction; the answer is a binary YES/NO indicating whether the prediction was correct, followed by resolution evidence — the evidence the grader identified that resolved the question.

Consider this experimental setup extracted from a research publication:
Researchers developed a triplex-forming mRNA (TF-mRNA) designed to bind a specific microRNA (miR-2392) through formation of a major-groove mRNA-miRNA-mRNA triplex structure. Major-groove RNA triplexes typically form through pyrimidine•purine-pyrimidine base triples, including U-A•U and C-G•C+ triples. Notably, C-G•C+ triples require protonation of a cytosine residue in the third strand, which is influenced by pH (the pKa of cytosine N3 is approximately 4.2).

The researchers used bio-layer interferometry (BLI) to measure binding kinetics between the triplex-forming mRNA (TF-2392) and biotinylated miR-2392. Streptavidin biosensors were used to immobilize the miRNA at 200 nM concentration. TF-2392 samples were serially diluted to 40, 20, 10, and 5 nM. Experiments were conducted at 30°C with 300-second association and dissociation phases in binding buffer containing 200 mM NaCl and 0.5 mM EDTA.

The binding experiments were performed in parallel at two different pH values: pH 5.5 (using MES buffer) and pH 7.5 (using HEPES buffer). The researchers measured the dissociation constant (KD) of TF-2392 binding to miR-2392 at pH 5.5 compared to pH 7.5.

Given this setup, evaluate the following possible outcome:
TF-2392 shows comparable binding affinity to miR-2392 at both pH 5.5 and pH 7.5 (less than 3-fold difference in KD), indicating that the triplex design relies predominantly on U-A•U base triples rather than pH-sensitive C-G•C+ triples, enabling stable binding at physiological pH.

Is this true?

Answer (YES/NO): NO